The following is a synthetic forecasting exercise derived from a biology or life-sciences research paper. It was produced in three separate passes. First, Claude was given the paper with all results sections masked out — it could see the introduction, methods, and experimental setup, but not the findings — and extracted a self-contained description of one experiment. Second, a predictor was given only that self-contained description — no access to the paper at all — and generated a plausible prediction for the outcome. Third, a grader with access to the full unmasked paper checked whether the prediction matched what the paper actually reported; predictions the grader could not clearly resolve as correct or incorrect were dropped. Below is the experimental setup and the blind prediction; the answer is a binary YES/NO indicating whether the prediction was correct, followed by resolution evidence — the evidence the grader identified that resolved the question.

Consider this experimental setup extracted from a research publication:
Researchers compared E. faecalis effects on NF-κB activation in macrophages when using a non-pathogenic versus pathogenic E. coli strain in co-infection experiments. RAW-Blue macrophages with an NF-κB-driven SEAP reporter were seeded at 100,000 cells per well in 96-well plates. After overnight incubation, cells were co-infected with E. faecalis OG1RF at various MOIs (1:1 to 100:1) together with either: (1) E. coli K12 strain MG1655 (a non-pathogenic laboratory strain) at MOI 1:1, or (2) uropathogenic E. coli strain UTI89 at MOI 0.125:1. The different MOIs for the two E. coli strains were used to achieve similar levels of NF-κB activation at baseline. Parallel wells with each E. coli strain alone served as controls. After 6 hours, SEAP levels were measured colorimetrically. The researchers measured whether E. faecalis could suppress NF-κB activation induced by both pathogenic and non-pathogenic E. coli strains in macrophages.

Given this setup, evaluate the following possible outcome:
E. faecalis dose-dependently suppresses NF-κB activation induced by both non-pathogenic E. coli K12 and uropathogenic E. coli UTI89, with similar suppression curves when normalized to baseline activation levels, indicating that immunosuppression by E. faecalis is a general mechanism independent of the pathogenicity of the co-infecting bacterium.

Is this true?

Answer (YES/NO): YES